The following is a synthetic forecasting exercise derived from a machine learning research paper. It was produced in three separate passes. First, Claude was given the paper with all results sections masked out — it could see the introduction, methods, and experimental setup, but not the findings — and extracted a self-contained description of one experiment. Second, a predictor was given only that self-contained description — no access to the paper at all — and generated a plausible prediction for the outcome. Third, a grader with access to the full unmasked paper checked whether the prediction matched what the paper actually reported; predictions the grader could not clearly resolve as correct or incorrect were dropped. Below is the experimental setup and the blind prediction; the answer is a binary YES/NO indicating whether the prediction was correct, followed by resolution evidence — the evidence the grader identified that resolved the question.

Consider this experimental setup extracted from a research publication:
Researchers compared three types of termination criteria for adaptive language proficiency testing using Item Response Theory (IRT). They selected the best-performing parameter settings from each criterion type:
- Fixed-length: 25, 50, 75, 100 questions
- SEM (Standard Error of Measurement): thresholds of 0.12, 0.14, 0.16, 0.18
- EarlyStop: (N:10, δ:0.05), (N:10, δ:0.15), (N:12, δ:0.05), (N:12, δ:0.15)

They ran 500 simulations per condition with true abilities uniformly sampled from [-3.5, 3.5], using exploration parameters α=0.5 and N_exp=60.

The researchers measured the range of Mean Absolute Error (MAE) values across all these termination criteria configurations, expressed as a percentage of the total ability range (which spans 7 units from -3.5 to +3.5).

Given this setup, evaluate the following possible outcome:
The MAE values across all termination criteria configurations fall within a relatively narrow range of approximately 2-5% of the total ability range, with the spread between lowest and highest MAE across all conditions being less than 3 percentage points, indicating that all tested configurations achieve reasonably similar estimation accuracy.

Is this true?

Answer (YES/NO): YES